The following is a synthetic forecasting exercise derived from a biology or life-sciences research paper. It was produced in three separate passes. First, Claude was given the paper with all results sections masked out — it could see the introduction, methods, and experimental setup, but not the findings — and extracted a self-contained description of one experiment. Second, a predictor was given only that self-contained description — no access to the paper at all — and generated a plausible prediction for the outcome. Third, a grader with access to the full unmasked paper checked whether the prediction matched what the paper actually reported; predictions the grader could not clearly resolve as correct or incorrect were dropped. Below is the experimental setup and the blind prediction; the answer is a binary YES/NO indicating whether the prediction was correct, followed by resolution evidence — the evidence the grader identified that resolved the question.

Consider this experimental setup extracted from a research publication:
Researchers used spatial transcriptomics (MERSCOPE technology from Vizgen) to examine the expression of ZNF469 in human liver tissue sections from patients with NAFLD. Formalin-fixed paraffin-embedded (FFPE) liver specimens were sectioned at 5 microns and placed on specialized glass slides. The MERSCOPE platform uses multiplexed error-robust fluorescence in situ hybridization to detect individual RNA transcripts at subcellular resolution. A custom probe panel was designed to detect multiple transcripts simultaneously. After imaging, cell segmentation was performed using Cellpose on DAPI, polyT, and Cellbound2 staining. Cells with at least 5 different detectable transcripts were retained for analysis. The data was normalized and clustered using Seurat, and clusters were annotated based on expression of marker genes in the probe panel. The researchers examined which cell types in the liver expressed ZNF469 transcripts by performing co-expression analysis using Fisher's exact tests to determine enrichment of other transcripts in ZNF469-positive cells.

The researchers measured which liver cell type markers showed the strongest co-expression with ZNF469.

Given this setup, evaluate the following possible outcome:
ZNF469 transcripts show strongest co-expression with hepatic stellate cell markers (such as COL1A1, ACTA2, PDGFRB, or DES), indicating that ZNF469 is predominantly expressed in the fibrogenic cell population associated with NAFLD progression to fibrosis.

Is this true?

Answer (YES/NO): YES